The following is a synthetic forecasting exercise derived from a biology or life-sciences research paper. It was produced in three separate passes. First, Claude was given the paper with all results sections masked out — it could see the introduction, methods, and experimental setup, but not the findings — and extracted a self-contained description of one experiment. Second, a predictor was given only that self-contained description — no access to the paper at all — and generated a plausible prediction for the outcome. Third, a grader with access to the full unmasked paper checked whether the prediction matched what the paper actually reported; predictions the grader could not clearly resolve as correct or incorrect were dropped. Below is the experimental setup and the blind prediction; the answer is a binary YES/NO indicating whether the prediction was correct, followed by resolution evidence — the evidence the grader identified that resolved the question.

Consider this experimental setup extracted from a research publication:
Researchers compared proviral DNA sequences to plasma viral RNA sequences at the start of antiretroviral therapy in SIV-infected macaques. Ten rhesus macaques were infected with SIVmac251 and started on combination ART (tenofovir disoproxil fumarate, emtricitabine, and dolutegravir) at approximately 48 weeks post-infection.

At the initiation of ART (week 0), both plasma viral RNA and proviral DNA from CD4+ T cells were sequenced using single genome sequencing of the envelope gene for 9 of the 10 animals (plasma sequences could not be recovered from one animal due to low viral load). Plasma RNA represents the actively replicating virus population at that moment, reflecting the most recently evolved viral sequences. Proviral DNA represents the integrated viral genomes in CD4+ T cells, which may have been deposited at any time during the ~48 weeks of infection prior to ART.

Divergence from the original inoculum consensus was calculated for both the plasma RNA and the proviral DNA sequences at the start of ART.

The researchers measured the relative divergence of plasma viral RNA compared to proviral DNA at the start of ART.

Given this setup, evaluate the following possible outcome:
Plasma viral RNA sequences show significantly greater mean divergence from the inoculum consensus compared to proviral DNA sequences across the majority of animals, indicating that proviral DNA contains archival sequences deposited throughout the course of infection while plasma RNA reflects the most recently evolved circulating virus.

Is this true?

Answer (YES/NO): YES